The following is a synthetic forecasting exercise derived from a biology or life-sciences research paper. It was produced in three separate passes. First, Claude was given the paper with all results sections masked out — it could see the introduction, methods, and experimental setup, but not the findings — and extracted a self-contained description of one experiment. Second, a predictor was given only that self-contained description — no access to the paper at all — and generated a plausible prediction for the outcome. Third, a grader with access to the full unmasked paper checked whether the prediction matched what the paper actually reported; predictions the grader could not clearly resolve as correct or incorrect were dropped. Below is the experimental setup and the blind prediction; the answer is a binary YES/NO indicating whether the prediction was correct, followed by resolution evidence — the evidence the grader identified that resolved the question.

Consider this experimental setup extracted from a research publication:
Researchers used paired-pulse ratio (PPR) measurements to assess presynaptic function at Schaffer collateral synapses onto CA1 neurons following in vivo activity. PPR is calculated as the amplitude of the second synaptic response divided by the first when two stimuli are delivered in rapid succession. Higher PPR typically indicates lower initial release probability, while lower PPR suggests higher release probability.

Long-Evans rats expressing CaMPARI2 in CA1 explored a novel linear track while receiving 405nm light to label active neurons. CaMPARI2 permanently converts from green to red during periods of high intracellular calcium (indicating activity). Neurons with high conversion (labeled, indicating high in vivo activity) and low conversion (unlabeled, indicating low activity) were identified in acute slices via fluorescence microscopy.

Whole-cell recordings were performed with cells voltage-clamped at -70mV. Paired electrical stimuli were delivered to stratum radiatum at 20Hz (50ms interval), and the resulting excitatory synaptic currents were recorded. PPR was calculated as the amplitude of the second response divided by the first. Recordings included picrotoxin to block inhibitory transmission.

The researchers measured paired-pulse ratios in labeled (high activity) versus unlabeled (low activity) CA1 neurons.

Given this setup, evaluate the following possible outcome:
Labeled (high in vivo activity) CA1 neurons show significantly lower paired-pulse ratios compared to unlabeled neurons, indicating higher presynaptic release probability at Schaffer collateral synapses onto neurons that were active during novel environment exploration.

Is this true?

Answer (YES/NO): NO